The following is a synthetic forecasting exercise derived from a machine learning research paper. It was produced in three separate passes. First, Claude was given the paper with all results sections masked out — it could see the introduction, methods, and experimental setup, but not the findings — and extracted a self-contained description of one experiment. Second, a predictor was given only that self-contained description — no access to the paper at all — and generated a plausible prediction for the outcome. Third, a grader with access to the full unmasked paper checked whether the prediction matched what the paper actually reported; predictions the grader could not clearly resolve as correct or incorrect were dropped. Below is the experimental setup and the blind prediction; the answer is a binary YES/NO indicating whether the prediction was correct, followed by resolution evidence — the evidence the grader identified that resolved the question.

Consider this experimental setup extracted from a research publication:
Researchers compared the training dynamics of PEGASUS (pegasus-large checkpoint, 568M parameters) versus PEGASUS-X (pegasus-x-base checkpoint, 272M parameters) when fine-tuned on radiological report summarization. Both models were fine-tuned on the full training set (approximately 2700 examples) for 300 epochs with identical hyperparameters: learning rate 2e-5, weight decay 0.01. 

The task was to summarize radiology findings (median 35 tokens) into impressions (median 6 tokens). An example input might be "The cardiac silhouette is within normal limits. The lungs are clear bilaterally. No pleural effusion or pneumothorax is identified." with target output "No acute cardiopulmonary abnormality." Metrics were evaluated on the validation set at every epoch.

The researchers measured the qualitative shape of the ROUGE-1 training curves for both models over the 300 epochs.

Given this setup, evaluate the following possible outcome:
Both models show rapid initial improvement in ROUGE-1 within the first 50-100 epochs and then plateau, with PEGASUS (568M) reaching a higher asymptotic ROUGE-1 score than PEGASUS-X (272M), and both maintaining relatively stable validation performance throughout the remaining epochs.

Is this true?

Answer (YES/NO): NO